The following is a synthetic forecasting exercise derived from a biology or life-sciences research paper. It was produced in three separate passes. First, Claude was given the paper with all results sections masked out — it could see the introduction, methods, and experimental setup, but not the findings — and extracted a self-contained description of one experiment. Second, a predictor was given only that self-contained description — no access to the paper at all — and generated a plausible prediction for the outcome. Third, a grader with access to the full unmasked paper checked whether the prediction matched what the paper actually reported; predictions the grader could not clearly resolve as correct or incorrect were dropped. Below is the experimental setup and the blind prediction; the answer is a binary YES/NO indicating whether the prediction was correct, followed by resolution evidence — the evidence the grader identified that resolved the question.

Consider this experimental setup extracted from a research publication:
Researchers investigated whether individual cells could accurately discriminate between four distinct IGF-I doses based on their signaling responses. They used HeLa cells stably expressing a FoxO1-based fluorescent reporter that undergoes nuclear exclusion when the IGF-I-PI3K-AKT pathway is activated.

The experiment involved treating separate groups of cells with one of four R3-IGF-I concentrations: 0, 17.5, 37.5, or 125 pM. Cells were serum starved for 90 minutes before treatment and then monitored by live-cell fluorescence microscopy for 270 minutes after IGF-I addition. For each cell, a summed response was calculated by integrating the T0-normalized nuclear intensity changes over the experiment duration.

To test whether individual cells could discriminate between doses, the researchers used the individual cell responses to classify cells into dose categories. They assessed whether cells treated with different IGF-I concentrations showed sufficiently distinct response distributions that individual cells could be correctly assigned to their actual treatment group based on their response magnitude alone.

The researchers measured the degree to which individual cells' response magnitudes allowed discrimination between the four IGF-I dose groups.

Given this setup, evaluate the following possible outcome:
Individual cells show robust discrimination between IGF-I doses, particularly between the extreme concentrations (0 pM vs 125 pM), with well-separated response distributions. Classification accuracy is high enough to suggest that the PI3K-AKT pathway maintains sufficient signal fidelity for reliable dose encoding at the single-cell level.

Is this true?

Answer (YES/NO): YES